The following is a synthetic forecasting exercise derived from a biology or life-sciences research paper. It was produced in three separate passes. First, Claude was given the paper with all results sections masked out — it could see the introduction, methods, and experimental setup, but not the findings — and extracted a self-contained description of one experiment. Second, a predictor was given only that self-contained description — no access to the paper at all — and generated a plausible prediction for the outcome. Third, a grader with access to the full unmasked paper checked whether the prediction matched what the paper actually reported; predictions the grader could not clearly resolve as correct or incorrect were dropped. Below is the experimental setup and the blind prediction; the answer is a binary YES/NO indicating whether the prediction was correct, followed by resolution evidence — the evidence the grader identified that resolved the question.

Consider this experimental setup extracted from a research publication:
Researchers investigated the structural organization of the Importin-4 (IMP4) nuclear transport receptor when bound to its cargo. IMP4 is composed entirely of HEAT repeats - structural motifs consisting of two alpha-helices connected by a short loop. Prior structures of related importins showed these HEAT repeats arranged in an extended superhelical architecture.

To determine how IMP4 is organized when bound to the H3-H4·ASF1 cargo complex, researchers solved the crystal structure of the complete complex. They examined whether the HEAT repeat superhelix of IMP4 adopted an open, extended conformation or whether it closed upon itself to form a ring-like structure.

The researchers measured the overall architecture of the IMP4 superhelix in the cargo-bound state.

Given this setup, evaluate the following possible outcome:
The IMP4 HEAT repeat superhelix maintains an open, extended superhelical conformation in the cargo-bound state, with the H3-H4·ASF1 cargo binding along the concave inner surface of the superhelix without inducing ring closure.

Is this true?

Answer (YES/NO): NO